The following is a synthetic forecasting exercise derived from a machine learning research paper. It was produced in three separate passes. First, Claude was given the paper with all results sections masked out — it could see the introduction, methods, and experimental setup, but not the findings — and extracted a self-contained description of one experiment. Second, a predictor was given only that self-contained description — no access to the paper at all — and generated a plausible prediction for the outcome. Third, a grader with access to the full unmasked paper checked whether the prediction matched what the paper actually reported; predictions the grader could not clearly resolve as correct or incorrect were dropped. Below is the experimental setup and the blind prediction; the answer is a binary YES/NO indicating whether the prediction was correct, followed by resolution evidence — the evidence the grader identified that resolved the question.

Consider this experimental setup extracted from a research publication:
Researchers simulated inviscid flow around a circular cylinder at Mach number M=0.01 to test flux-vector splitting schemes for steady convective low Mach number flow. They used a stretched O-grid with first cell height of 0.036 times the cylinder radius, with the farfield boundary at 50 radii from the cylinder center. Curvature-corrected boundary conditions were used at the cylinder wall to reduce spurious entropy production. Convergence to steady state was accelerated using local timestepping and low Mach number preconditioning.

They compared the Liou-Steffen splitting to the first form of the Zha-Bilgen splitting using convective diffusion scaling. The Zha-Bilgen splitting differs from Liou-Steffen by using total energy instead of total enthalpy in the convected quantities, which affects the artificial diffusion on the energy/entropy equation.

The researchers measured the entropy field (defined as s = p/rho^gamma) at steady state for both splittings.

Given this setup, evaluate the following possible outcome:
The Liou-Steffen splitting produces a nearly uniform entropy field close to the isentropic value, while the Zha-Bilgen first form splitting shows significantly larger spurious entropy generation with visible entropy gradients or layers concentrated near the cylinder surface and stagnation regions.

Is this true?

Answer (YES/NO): YES